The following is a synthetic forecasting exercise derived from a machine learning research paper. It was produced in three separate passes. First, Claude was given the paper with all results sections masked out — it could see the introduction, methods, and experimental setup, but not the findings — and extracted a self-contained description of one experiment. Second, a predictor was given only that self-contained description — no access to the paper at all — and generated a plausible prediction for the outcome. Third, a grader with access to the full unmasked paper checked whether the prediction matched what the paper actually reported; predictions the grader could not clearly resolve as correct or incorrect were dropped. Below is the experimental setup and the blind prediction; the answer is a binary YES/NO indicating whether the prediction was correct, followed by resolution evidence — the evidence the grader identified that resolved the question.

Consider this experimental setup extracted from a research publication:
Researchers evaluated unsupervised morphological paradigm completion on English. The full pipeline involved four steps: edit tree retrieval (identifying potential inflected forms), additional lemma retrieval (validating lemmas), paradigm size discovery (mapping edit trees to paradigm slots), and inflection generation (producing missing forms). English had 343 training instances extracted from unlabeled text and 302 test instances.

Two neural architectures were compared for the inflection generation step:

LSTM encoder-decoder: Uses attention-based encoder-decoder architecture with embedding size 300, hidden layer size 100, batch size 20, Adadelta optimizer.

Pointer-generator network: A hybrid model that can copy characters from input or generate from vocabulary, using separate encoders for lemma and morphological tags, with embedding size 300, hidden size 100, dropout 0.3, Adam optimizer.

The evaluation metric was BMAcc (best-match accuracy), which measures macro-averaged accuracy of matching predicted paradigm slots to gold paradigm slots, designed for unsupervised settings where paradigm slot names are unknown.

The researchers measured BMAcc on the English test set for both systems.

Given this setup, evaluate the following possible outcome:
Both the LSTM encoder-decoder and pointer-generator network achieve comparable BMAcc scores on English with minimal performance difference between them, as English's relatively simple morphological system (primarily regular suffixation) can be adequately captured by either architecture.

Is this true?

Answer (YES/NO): NO